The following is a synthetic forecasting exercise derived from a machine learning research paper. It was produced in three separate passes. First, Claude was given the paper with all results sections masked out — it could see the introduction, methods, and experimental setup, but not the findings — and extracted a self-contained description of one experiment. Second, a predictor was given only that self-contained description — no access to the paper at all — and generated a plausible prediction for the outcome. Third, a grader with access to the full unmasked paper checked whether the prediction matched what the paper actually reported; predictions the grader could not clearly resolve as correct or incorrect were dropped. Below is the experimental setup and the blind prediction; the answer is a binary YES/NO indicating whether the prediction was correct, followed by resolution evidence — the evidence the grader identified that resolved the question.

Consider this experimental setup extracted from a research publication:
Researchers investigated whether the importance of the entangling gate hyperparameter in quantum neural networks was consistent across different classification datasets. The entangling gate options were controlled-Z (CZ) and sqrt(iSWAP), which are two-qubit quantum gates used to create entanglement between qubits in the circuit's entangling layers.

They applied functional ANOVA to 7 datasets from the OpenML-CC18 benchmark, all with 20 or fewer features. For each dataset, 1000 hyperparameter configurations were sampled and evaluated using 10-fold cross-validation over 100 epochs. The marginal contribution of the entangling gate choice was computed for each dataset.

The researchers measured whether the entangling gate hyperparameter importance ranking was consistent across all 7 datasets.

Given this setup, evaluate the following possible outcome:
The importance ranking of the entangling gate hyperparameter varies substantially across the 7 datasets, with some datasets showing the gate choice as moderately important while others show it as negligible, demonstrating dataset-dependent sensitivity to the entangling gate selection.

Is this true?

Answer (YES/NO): NO